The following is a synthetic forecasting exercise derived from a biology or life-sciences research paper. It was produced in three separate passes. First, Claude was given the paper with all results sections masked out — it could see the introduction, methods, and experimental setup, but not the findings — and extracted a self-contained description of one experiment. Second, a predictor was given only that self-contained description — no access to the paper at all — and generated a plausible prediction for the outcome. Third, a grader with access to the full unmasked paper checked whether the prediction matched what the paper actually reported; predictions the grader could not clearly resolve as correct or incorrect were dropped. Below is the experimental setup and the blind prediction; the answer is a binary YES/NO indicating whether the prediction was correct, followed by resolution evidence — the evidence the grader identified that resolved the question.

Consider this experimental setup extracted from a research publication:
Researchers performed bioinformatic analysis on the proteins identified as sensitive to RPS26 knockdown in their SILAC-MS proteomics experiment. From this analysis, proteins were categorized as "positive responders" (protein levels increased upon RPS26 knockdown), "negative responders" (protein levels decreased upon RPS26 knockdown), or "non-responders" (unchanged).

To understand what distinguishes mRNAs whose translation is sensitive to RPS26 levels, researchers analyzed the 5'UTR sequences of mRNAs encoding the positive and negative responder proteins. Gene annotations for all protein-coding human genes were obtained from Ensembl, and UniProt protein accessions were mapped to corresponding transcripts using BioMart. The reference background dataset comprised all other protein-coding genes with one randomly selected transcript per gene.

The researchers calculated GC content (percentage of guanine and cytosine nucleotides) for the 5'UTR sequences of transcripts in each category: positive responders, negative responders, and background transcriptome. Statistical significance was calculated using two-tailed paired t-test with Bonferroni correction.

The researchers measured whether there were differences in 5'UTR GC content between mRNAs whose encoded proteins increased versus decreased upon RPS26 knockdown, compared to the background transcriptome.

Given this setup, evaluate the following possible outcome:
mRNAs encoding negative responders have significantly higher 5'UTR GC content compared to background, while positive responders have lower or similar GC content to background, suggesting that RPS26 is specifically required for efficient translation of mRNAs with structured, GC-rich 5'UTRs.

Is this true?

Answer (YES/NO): NO